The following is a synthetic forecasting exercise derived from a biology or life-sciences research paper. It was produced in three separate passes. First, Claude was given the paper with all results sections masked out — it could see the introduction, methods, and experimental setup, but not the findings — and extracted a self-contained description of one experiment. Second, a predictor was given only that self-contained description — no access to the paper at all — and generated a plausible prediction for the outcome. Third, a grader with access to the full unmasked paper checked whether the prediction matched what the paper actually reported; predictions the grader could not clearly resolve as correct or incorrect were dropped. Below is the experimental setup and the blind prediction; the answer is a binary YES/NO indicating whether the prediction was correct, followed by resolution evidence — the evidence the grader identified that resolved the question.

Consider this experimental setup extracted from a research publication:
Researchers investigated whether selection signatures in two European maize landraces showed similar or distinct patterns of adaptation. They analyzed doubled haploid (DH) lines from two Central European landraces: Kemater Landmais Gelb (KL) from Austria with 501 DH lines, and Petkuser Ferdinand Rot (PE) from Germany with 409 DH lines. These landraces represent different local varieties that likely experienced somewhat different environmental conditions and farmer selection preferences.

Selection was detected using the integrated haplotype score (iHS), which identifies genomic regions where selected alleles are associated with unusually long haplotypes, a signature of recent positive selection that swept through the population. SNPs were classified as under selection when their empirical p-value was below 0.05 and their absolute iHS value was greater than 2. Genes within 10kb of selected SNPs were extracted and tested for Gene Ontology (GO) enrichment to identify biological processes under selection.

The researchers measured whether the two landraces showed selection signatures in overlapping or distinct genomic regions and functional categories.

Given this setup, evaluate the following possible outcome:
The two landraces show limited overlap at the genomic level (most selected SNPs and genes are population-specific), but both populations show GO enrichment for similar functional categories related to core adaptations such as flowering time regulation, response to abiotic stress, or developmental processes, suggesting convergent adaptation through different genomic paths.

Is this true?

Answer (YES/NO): NO